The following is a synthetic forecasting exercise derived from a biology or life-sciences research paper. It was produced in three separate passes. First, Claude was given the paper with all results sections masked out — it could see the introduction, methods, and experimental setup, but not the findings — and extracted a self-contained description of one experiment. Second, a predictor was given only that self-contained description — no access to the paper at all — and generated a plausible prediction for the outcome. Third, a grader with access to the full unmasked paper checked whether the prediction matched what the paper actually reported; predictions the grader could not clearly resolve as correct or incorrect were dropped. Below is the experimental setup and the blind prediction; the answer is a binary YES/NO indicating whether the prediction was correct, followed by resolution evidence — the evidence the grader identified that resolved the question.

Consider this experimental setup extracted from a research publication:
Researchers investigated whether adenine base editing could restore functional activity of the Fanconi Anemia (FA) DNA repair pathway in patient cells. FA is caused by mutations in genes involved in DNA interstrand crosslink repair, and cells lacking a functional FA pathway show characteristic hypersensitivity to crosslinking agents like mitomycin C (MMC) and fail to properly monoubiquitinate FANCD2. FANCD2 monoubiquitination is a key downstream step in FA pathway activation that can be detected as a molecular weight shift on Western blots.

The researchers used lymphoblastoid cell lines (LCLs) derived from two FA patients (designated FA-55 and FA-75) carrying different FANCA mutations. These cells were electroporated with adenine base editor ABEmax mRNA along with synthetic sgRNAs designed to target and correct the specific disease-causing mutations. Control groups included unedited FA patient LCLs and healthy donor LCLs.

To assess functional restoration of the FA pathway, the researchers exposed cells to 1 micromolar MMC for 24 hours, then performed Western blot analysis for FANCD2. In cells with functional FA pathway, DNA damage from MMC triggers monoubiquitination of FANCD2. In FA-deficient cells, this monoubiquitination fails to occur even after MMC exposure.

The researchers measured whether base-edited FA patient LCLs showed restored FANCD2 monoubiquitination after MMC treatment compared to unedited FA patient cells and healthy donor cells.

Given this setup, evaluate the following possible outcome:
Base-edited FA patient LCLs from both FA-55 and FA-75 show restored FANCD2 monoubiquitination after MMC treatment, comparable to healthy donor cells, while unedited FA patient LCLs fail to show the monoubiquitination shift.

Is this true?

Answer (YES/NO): YES